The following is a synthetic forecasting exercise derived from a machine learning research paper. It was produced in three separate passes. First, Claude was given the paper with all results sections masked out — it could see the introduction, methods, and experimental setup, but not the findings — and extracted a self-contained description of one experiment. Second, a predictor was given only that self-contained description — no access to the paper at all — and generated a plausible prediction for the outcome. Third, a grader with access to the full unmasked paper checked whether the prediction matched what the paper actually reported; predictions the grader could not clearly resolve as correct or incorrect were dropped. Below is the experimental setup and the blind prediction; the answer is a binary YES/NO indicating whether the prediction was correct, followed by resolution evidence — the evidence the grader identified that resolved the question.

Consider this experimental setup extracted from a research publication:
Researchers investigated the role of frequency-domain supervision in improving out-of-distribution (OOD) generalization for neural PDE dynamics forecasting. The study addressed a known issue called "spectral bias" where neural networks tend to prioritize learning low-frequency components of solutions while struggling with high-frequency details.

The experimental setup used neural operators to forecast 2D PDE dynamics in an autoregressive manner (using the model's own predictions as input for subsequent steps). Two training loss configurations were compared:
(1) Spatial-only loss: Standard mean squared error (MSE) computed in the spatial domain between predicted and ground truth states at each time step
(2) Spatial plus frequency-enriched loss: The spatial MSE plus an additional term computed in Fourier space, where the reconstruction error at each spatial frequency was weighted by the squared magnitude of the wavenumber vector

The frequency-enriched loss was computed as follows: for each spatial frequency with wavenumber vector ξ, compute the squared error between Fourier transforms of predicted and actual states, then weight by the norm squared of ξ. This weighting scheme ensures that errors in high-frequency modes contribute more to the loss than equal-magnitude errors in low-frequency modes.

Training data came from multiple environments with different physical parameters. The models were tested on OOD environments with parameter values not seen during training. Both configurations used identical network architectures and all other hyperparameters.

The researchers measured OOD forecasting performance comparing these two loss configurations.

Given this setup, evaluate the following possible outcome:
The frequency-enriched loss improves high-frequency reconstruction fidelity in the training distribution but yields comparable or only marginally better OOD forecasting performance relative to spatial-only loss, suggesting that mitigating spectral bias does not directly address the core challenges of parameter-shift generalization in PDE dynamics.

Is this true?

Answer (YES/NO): NO